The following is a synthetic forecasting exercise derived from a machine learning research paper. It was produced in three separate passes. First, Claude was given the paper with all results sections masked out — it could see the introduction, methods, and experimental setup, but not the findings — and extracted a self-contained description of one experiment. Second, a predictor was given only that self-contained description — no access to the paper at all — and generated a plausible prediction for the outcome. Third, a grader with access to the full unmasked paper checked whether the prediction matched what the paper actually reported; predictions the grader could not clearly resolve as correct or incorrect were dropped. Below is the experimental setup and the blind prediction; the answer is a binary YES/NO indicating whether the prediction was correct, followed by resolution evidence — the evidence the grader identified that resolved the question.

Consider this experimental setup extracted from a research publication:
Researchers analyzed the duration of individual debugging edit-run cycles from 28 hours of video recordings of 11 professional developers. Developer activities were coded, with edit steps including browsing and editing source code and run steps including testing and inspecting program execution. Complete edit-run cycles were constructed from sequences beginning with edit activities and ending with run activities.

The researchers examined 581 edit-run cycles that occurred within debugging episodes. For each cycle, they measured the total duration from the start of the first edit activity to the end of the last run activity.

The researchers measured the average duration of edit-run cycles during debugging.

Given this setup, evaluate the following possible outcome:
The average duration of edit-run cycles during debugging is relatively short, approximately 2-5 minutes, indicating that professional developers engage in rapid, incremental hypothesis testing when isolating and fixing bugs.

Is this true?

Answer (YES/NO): NO